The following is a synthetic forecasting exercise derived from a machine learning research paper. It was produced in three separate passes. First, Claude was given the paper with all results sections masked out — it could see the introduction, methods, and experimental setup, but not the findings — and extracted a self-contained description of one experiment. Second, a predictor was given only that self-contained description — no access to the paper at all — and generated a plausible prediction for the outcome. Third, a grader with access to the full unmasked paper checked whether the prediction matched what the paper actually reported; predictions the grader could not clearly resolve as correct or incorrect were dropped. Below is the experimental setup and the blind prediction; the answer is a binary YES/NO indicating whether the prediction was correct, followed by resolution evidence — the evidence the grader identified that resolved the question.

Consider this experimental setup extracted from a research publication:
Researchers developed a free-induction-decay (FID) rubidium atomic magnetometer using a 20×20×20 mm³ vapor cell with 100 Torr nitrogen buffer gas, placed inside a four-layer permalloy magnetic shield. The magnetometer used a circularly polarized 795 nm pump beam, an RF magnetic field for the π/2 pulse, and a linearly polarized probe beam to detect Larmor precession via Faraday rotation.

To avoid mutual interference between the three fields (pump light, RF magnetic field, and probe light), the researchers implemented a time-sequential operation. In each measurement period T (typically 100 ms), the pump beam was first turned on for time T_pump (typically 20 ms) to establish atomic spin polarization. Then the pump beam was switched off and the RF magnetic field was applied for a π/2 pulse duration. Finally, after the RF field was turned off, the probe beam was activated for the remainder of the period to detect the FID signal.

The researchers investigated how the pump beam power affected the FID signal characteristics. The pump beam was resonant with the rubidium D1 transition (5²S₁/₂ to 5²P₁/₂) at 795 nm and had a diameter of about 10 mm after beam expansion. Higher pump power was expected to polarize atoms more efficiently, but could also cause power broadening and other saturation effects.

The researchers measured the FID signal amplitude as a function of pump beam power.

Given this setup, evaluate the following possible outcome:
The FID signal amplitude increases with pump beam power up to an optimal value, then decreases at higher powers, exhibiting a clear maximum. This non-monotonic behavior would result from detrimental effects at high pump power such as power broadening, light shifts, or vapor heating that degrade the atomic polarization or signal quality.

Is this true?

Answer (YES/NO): NO